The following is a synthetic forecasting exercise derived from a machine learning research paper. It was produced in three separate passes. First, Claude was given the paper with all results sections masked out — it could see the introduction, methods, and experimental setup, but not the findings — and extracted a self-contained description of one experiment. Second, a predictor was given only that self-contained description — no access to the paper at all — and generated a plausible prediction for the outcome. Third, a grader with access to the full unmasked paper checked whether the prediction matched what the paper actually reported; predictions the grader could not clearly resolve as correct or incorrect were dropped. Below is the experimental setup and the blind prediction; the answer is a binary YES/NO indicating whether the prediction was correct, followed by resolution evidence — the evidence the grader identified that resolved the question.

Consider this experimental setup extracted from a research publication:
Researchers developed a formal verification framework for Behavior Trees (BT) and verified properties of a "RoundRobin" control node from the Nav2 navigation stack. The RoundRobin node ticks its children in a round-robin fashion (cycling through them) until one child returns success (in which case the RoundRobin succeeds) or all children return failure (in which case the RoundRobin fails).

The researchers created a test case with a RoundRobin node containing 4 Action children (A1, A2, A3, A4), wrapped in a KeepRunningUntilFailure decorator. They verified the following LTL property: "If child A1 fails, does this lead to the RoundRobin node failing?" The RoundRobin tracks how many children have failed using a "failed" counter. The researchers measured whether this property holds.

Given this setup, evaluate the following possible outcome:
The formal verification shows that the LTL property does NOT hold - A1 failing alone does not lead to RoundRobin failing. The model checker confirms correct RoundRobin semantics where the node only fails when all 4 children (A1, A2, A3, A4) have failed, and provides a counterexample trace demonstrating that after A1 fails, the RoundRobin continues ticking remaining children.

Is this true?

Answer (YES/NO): YES